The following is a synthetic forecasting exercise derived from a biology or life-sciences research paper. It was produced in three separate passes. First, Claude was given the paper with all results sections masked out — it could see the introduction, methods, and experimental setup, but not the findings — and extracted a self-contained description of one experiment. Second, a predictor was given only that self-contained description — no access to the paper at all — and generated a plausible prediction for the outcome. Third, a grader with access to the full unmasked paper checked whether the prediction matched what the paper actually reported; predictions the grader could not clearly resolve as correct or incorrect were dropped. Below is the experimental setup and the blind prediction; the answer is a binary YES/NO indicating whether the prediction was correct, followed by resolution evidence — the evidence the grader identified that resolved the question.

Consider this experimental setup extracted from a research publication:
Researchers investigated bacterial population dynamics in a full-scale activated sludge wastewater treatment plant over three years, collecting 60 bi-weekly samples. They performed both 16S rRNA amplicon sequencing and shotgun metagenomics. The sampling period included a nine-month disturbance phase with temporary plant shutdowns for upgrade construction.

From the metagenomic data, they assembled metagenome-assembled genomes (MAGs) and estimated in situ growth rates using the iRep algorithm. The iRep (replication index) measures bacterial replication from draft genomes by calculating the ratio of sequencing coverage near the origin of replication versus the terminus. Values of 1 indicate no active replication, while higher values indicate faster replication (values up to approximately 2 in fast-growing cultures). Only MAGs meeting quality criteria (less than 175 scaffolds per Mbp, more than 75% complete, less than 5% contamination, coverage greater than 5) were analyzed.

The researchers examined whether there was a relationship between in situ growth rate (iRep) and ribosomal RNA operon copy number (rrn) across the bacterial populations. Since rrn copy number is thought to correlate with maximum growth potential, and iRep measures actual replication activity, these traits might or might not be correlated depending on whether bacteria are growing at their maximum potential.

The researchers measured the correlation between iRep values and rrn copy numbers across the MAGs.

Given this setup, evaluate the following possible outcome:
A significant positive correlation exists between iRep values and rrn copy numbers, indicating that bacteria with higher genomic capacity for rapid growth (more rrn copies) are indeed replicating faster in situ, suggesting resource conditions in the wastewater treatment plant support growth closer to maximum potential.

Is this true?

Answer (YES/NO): NO